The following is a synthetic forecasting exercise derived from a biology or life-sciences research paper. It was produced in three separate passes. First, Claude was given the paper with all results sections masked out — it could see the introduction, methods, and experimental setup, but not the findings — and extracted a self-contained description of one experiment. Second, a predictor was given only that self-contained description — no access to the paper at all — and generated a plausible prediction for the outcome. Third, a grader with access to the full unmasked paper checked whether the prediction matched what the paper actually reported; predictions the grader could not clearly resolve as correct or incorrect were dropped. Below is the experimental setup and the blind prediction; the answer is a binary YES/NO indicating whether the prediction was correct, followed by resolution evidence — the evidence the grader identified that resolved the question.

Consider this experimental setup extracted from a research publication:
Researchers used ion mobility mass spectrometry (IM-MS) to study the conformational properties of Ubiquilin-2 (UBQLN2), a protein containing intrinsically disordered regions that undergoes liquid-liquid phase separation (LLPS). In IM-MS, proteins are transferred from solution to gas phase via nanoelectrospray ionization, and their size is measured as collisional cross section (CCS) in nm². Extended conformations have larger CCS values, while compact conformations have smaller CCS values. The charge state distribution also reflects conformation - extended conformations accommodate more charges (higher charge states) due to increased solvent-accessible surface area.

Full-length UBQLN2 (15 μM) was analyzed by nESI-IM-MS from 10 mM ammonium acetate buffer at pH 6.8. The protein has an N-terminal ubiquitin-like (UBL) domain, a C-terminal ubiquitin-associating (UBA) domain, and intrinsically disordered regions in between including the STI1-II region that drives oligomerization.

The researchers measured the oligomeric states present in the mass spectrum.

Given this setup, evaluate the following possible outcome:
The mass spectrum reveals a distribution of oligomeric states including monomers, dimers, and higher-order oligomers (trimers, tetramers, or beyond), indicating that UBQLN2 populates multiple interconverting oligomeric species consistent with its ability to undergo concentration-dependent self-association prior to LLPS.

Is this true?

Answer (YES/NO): NO